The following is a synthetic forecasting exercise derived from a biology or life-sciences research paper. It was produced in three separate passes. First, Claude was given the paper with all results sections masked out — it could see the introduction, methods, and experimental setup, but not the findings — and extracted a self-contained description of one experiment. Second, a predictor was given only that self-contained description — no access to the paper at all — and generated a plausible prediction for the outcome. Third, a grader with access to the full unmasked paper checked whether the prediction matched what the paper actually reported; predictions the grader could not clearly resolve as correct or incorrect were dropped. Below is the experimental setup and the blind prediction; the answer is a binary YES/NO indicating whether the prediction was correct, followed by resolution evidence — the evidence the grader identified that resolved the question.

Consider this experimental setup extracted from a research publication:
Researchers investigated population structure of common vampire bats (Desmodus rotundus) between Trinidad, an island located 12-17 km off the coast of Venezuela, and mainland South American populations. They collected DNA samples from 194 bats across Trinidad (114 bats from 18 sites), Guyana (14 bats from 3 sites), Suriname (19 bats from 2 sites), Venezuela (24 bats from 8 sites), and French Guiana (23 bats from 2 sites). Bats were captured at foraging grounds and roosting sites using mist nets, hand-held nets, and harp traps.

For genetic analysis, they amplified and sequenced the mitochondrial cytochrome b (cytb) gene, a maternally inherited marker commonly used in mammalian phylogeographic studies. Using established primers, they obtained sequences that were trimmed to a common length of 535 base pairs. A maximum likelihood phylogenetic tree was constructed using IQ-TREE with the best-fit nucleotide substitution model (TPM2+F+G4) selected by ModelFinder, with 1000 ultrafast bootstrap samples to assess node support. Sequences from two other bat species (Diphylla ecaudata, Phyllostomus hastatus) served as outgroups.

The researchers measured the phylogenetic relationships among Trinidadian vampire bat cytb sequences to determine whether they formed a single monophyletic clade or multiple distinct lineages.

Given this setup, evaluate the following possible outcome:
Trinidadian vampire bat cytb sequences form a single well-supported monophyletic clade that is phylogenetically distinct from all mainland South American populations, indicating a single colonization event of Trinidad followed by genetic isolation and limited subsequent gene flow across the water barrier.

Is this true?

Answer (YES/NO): NO